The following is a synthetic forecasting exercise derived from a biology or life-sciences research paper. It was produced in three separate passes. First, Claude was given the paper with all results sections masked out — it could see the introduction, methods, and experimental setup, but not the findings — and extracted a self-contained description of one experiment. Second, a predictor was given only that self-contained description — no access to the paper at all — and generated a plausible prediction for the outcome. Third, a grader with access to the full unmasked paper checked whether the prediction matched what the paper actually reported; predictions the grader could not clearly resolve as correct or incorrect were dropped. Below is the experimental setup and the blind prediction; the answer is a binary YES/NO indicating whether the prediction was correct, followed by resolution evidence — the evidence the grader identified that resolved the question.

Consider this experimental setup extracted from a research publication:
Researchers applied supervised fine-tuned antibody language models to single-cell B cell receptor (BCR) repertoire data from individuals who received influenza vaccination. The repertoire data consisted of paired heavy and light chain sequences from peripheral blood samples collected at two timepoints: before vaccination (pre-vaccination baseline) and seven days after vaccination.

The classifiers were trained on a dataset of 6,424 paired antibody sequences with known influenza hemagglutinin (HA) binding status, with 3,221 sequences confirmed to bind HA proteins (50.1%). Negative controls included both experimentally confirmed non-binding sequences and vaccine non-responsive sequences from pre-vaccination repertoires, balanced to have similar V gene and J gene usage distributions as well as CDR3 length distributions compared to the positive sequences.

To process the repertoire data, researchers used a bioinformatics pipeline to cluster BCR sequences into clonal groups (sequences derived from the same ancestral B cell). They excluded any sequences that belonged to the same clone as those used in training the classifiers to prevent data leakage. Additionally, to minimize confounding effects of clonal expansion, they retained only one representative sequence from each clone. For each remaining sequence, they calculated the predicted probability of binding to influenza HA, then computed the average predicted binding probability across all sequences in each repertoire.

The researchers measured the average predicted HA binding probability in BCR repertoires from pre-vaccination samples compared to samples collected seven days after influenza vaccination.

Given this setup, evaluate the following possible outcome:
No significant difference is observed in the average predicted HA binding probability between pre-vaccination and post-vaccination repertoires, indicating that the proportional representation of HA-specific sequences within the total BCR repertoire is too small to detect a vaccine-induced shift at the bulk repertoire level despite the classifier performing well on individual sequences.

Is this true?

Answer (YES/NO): NO